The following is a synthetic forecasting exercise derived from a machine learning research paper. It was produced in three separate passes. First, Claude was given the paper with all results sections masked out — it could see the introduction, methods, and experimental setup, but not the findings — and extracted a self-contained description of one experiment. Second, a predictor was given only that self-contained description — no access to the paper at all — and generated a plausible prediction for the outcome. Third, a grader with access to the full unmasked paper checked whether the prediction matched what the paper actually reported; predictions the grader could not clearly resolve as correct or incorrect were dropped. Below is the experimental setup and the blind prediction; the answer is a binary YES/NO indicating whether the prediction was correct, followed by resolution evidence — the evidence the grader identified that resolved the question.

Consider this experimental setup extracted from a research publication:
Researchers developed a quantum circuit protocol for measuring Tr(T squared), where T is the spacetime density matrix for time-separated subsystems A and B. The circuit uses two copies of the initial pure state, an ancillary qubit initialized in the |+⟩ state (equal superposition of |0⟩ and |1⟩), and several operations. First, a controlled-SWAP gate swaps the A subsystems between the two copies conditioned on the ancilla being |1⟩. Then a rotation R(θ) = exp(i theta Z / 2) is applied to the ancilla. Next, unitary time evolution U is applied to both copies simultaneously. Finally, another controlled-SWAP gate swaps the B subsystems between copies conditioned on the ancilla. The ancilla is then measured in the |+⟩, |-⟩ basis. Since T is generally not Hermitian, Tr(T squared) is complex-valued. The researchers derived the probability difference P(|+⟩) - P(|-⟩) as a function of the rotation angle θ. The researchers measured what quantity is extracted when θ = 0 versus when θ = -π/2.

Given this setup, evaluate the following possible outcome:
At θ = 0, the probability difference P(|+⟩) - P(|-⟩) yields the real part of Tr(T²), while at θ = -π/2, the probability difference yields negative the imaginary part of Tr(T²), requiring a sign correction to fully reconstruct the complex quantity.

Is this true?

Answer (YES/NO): NO